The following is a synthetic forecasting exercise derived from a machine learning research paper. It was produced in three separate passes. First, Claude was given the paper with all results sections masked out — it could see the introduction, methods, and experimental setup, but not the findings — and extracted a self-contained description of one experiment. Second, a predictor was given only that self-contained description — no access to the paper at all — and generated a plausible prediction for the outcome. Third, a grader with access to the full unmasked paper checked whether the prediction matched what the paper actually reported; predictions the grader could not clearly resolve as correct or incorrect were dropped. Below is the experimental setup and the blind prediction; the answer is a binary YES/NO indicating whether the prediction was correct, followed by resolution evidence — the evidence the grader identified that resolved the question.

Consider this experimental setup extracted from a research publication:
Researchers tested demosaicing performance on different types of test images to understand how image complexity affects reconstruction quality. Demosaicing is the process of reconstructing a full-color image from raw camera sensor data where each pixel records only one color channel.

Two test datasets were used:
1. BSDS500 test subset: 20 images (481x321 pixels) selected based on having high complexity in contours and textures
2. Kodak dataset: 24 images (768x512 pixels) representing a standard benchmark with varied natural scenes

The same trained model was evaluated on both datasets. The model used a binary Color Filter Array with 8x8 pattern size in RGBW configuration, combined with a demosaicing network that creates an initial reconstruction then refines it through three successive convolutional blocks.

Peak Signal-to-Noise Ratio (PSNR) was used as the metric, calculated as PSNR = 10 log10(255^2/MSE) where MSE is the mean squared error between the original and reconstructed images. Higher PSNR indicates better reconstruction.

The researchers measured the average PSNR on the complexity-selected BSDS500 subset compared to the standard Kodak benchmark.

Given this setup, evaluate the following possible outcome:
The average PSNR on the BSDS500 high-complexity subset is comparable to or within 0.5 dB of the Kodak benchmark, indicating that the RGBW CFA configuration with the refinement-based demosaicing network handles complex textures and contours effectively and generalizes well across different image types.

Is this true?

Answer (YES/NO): NO